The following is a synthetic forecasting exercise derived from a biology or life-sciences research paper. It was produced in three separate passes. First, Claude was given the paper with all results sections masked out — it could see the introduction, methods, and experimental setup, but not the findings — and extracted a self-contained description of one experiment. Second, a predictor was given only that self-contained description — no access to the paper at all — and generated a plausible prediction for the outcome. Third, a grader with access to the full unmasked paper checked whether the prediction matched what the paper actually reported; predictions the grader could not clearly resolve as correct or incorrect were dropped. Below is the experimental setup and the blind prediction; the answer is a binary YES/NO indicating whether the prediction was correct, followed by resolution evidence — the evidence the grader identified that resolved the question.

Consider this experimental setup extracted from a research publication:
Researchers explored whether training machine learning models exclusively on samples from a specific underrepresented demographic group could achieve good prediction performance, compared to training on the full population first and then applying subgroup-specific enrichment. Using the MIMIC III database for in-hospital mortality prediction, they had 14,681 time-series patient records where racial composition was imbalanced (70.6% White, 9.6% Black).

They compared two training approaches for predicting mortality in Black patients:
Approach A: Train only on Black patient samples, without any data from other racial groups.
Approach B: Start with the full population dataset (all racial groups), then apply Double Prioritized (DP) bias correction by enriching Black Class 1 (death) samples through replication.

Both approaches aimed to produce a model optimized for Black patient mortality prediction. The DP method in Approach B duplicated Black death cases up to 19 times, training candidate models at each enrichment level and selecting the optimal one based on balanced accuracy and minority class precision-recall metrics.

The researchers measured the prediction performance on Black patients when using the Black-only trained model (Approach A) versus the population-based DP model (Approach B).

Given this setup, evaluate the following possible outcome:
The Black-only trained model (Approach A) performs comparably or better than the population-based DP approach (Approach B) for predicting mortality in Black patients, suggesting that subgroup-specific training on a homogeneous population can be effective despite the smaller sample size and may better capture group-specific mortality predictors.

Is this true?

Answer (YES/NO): NO